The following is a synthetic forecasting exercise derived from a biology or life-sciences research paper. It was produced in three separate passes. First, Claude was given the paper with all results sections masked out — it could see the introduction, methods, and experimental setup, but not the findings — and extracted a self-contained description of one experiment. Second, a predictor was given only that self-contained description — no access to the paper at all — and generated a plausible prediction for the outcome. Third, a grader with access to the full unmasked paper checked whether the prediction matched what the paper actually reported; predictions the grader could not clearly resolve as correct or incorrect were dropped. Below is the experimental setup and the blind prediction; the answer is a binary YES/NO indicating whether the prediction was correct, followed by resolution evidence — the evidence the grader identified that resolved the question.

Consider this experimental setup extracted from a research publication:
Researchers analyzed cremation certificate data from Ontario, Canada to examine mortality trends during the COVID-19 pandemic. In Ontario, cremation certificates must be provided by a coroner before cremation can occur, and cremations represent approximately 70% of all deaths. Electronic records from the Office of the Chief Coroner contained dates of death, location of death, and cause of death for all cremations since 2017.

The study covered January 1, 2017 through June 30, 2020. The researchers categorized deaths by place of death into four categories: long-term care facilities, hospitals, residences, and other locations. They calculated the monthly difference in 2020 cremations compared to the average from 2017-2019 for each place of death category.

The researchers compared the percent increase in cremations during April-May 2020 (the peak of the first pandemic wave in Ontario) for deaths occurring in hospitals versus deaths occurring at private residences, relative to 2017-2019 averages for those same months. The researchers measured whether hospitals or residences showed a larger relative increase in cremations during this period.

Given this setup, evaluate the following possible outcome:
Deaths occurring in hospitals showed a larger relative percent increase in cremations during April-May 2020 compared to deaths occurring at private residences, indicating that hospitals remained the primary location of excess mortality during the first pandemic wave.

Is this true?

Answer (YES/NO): NO